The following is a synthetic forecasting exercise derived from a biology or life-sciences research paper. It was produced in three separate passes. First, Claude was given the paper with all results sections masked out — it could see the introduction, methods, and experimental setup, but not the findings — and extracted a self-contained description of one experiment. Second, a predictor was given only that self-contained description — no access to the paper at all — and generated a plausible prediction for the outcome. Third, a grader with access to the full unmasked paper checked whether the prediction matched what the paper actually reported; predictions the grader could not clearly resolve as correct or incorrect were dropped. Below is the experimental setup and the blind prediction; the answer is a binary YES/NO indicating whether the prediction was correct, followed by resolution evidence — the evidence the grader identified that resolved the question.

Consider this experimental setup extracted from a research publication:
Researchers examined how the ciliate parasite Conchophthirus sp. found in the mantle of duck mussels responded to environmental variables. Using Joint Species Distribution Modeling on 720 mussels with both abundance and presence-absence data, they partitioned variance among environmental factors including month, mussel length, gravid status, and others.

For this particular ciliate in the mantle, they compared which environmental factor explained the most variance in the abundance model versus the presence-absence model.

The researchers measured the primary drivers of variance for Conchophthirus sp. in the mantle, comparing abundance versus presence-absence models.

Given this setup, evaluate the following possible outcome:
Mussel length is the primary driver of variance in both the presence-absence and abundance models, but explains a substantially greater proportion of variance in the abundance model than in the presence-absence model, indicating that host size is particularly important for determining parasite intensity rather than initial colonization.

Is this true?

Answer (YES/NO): NO